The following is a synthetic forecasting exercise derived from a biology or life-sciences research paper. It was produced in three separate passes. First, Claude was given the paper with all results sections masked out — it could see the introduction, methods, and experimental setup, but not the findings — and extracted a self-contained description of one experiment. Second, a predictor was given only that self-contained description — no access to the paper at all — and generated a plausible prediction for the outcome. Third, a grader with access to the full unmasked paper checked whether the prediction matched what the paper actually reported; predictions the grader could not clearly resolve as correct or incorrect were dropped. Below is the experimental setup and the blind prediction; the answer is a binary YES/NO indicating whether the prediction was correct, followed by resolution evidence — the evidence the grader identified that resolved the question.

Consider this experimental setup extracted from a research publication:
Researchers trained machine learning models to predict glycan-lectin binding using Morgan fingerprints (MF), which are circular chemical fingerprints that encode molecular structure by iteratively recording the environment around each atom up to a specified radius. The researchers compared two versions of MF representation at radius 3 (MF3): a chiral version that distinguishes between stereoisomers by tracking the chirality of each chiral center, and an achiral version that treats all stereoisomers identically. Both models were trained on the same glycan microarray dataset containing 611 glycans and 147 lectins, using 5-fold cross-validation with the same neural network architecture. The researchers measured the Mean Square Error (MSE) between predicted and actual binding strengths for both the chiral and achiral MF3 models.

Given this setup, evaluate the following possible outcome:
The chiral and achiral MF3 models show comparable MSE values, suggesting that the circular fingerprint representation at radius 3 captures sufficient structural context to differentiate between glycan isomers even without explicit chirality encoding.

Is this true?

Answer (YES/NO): NO